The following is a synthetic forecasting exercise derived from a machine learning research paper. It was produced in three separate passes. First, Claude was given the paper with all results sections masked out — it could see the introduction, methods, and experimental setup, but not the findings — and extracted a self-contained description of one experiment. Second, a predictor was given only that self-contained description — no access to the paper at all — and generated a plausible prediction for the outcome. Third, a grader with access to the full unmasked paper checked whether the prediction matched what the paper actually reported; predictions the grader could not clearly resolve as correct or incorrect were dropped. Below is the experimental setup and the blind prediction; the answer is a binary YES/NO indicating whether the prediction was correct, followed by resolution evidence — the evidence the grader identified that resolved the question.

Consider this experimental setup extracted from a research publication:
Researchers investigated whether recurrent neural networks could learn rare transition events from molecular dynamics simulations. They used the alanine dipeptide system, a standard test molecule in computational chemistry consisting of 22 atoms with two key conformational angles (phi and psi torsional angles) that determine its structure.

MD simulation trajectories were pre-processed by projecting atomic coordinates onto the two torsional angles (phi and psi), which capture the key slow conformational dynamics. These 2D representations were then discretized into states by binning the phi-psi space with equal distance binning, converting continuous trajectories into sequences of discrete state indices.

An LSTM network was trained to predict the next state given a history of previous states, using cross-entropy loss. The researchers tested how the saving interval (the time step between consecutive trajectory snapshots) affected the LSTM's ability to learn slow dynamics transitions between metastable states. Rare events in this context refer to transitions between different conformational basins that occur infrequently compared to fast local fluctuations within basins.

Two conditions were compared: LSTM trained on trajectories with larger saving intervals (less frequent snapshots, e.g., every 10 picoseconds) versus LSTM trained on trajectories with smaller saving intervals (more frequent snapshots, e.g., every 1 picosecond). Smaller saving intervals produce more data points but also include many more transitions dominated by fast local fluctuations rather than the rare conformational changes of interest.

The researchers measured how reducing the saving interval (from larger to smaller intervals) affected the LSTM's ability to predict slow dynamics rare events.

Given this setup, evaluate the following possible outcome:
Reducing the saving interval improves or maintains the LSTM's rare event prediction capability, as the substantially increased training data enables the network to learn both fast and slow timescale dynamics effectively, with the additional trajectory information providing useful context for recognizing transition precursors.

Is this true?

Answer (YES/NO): NO